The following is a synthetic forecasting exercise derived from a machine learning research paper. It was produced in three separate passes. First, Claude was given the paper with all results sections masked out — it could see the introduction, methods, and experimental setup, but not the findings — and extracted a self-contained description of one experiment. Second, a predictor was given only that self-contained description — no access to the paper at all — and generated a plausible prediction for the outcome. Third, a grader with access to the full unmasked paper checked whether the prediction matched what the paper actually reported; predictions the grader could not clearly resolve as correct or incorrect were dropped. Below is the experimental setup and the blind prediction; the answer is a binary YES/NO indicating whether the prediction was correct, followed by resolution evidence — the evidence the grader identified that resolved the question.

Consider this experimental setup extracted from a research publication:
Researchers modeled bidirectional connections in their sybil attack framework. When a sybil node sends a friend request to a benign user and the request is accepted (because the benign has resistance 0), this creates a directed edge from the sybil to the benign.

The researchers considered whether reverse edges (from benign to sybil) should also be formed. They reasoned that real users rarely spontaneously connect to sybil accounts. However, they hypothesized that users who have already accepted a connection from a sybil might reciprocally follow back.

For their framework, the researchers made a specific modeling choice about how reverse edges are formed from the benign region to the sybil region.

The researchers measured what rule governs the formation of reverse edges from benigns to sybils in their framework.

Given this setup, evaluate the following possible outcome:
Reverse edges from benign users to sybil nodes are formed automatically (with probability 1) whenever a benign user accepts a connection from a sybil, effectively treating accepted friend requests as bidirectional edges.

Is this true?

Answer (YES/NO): NO